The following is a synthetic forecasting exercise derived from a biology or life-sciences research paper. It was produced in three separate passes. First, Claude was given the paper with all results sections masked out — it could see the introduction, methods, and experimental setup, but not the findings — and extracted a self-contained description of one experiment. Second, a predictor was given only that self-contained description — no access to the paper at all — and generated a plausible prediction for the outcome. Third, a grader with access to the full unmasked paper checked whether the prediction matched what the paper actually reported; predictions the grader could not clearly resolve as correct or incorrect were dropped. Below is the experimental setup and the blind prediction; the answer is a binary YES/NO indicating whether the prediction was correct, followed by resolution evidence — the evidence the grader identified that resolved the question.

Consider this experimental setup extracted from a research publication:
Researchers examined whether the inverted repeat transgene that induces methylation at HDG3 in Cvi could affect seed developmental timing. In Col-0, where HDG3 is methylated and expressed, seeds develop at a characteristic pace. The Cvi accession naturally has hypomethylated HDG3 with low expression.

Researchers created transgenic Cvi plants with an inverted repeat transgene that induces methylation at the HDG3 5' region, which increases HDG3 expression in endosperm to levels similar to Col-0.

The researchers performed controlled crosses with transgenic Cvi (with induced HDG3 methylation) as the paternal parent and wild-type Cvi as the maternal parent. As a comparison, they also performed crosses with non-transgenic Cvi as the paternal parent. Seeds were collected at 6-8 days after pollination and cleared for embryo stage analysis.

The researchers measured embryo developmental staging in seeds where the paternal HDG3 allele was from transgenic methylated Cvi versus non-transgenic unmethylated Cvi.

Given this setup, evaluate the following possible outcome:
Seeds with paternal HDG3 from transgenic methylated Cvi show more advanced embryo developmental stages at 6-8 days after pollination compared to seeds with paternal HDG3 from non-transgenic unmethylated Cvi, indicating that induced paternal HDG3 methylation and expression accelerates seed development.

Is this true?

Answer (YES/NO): NO